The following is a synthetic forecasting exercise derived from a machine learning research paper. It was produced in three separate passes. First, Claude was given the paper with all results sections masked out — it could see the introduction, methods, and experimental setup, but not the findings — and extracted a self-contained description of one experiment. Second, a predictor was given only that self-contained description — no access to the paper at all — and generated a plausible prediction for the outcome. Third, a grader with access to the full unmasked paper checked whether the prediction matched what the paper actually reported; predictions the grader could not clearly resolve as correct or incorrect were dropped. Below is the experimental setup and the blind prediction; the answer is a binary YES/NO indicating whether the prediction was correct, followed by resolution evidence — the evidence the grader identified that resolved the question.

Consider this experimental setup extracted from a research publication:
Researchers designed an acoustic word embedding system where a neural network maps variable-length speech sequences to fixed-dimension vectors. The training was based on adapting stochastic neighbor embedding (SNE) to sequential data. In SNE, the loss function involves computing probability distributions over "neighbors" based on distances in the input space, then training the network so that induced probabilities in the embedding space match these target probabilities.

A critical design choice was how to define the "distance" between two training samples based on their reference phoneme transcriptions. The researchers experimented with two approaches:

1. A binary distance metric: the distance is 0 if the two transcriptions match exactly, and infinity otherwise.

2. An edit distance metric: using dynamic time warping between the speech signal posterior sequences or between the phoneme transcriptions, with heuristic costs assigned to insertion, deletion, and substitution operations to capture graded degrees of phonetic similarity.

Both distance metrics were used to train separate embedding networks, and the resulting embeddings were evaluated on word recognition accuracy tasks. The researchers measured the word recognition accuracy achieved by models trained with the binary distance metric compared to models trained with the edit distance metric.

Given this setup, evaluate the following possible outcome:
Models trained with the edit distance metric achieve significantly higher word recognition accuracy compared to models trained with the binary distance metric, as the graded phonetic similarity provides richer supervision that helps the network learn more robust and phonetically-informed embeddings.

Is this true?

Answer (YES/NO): NO